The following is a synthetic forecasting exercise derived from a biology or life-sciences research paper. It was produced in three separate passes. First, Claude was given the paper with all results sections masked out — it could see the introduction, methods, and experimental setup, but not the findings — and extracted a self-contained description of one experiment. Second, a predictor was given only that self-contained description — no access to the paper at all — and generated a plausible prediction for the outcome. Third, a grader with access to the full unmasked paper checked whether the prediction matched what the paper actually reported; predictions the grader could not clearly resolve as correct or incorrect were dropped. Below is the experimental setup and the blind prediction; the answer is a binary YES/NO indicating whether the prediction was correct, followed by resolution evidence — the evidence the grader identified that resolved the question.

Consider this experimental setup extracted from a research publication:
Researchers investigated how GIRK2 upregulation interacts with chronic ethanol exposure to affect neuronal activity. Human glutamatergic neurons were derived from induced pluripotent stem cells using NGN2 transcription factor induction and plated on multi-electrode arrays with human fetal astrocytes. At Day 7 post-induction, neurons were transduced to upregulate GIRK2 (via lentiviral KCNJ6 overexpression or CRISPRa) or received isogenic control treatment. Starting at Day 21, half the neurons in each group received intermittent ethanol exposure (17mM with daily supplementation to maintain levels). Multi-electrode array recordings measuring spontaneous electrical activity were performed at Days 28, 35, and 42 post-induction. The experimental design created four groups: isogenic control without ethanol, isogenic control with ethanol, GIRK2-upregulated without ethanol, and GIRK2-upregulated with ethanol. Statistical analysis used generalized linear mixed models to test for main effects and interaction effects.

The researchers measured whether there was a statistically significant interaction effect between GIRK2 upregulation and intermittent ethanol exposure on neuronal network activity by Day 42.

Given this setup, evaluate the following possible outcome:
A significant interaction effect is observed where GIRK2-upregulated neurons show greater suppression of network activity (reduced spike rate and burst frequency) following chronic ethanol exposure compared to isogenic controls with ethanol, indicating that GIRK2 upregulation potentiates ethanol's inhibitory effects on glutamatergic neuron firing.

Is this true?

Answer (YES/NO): NO